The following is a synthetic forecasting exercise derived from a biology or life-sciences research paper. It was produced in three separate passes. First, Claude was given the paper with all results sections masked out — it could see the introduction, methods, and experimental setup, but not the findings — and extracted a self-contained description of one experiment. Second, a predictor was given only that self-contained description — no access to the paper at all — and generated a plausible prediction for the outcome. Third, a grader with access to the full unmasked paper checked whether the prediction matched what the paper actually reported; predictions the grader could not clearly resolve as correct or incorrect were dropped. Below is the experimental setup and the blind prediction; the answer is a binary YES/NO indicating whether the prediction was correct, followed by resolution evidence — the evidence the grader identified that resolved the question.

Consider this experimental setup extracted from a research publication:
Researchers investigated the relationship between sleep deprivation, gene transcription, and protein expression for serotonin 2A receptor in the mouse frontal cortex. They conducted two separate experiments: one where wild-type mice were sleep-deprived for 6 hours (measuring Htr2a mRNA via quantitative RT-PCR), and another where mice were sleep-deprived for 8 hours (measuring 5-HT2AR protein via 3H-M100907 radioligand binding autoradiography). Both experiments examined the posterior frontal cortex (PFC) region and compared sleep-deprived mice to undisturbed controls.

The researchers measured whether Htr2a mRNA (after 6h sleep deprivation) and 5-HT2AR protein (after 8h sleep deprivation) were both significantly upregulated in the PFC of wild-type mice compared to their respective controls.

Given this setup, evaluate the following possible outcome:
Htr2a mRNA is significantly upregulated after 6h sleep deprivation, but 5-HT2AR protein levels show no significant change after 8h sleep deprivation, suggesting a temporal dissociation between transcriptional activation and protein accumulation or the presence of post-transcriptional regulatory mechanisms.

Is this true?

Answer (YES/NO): NO